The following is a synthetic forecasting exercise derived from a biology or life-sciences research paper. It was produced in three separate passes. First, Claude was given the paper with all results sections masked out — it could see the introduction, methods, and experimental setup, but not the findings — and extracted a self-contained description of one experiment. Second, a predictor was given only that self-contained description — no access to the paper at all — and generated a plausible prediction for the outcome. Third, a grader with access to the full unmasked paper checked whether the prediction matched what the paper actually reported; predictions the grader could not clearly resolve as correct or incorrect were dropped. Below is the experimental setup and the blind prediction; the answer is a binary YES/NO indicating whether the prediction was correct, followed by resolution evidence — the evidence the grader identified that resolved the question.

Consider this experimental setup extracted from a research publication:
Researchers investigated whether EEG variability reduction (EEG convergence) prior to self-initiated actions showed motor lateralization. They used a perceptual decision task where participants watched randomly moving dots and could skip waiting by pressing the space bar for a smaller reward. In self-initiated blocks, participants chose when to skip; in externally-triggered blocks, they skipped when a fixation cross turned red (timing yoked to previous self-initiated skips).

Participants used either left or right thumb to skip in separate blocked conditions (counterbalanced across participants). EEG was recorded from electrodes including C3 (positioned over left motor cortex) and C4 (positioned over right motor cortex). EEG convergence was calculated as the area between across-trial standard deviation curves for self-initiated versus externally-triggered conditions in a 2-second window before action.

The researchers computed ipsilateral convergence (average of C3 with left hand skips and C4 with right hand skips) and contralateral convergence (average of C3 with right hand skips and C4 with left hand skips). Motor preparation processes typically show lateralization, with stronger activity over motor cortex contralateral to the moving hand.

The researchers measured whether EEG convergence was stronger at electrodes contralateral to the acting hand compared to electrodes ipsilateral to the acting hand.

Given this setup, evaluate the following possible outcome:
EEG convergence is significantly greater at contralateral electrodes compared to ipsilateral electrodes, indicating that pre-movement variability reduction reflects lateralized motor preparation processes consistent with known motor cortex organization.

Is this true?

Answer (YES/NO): NO